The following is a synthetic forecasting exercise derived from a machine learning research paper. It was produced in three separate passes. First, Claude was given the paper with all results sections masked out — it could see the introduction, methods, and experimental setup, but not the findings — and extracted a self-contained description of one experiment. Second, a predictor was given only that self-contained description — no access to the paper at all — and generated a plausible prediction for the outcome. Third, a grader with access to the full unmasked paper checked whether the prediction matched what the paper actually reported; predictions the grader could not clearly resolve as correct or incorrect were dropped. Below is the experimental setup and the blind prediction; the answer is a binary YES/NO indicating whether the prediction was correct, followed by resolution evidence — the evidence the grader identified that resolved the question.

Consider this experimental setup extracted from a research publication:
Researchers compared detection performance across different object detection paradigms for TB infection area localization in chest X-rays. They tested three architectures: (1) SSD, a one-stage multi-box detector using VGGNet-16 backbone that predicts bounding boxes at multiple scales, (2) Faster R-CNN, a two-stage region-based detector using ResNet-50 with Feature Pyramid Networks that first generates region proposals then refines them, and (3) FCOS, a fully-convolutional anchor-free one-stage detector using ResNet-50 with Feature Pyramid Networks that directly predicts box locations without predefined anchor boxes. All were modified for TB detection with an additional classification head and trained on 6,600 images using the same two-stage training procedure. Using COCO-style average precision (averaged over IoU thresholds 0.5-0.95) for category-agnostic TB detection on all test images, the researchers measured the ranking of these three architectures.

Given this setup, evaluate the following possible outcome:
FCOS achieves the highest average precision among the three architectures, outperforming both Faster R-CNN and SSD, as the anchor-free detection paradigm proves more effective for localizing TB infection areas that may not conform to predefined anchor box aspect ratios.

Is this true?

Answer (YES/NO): NO